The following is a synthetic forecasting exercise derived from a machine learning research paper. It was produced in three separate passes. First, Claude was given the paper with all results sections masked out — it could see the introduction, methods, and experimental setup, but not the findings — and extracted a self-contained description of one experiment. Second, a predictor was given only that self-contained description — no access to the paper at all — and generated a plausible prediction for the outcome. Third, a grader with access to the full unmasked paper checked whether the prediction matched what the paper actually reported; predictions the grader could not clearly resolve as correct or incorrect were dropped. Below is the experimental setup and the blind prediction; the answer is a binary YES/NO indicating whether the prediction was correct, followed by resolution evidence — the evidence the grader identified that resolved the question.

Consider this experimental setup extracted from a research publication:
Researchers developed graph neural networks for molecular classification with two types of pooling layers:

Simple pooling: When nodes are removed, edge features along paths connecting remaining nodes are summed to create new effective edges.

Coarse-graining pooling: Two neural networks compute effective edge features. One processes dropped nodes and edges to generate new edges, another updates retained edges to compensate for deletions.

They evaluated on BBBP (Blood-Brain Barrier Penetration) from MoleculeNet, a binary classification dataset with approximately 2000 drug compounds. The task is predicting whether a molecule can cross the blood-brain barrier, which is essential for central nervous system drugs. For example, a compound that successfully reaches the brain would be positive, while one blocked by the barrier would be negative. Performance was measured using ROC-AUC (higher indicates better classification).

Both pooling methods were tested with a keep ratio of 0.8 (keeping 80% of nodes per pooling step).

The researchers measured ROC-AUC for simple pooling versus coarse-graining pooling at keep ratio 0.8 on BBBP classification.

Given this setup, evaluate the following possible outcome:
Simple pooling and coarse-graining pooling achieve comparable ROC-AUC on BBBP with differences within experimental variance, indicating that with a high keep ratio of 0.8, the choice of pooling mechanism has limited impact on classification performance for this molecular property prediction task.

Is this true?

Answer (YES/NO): NO